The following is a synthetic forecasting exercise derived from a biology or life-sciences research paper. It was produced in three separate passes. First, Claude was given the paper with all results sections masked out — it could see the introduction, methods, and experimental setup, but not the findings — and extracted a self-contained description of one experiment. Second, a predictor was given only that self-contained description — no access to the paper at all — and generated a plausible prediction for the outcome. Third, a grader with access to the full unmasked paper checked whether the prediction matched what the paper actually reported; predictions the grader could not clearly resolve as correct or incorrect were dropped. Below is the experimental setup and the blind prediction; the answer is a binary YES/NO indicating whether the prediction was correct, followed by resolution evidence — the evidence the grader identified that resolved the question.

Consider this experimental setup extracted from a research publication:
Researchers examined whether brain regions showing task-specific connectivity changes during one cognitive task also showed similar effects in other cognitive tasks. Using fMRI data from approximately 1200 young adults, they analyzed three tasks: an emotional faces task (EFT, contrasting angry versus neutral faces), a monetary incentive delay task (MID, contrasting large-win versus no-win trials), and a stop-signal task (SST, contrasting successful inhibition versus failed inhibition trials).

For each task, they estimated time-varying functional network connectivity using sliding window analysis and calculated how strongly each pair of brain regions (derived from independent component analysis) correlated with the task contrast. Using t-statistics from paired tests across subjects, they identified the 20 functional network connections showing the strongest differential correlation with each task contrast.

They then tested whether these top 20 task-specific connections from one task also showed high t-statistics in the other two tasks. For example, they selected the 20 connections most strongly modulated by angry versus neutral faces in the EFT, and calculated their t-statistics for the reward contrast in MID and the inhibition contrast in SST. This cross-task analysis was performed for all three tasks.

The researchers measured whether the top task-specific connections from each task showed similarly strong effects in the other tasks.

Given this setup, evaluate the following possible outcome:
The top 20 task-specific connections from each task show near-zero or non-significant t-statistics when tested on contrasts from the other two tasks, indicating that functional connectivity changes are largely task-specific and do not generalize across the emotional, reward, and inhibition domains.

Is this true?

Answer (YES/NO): YES